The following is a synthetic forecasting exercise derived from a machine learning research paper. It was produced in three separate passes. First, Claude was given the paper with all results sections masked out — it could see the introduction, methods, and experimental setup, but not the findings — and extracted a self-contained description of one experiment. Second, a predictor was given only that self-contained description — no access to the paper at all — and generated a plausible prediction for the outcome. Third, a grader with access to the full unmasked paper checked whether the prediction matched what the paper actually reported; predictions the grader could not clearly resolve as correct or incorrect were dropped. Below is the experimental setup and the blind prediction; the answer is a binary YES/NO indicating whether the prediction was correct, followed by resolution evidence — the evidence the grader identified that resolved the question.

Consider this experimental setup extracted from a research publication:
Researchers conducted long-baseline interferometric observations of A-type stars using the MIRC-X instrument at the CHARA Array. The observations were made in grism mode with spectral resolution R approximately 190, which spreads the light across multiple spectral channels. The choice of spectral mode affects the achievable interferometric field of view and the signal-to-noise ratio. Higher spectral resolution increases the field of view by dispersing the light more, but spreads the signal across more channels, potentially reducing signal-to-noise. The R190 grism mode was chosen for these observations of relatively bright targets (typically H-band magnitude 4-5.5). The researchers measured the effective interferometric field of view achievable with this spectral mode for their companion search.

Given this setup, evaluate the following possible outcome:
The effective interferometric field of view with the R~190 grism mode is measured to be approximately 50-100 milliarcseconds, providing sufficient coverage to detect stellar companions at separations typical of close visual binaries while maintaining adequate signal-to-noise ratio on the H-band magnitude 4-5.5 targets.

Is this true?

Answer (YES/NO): NO